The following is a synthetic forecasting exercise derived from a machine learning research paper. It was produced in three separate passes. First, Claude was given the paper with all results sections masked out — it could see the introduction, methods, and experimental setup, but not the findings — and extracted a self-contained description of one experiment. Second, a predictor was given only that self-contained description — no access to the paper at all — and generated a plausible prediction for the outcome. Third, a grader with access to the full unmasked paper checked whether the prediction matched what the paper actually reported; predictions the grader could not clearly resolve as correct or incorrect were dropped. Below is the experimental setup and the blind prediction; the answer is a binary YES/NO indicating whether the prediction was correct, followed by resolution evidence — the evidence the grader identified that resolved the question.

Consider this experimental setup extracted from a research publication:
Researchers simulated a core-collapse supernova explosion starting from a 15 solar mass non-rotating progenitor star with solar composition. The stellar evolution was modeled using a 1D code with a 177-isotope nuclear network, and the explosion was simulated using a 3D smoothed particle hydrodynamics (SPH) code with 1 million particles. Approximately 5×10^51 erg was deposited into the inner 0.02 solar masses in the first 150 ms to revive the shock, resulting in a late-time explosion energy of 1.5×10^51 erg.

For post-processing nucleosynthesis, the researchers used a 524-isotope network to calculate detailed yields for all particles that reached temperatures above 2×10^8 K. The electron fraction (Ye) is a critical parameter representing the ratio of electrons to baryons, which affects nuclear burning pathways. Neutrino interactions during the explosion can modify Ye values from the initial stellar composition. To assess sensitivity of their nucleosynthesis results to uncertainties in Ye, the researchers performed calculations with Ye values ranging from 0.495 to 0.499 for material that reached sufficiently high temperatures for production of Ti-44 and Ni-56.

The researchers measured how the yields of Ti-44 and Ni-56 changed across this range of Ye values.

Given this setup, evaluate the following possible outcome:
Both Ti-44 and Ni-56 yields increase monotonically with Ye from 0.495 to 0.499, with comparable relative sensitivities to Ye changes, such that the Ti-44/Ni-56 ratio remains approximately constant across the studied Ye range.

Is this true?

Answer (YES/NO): NO